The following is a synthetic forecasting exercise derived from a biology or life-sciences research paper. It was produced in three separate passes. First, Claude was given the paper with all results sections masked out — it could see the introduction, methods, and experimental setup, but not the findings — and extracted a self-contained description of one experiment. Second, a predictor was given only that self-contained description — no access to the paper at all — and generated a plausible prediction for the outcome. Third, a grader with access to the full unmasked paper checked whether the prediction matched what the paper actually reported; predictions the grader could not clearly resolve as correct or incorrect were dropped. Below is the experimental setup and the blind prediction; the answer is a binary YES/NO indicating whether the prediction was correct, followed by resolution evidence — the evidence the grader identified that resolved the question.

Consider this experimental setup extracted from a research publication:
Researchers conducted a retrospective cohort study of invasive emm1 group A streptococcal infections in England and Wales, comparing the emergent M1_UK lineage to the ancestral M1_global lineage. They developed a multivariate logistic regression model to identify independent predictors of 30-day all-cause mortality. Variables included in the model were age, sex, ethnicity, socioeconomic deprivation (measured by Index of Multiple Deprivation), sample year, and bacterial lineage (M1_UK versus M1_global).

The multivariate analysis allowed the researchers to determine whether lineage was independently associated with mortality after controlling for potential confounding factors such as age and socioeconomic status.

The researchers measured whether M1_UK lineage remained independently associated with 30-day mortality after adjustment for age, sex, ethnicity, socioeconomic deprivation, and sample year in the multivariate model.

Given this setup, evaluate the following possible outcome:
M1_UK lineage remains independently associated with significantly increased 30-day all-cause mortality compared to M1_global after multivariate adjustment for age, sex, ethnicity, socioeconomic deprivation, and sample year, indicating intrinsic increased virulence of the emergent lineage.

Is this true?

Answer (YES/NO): NO